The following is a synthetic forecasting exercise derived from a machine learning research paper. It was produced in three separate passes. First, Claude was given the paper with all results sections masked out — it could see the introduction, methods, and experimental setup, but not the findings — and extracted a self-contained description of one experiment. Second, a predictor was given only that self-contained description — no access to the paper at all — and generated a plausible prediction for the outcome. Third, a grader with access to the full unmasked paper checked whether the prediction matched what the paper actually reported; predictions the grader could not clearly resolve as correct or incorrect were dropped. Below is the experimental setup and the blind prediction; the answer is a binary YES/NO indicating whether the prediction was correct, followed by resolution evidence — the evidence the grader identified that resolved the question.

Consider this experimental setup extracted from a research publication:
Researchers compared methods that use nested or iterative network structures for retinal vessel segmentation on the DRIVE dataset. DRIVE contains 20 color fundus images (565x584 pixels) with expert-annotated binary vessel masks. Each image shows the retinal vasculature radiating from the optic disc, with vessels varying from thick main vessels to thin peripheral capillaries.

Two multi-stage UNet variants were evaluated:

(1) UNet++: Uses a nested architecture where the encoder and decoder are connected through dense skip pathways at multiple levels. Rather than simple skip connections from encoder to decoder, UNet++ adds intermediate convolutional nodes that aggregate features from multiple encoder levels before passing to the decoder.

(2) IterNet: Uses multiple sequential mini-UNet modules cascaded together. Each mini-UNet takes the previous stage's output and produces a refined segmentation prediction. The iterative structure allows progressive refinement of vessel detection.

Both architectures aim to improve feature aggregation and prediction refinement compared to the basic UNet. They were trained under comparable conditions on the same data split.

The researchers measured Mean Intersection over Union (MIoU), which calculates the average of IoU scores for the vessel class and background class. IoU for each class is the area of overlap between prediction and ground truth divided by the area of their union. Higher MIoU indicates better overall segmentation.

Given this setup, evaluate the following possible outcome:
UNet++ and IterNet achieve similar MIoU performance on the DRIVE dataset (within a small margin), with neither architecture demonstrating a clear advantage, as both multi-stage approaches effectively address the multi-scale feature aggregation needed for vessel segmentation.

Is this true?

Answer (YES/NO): NO